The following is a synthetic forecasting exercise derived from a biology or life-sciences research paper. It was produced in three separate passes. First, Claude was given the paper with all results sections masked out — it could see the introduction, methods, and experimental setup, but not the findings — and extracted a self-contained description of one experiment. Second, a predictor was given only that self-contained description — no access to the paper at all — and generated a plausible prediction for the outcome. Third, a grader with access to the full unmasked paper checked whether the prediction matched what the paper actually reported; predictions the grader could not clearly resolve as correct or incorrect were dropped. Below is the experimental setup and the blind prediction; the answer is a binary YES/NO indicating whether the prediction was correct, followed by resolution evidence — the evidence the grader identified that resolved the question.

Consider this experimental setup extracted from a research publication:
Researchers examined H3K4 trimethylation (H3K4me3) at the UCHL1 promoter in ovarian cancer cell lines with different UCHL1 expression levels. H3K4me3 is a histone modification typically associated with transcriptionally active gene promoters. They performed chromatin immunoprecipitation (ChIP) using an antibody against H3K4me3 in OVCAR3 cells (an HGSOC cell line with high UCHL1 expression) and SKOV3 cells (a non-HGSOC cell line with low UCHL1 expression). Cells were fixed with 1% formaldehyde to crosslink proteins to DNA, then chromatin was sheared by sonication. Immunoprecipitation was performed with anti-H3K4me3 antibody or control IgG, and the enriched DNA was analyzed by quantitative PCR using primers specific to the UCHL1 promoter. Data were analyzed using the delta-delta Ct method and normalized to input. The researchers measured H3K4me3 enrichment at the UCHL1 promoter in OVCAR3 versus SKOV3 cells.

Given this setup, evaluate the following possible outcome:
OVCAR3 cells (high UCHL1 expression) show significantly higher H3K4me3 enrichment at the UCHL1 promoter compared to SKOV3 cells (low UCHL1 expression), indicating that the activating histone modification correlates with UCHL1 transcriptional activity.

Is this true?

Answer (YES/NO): YES